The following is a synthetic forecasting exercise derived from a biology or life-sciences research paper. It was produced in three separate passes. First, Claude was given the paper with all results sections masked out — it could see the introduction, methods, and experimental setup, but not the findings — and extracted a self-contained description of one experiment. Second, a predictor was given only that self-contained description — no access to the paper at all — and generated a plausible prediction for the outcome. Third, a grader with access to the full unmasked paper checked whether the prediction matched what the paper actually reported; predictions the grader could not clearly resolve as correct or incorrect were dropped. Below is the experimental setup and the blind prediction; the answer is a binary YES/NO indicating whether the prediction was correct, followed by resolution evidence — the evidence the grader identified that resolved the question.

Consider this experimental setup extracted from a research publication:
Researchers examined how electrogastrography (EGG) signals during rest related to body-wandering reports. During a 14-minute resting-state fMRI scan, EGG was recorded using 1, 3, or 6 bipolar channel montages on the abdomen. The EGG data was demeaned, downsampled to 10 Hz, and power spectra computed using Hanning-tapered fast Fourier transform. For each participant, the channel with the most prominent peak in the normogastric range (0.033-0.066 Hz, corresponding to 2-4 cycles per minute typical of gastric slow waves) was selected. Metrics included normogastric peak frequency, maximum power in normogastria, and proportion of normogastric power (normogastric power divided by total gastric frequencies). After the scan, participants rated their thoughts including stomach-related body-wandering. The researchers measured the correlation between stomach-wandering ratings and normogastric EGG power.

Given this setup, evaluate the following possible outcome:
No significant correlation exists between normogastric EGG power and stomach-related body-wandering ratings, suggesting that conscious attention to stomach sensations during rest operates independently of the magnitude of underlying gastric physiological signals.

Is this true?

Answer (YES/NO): NO